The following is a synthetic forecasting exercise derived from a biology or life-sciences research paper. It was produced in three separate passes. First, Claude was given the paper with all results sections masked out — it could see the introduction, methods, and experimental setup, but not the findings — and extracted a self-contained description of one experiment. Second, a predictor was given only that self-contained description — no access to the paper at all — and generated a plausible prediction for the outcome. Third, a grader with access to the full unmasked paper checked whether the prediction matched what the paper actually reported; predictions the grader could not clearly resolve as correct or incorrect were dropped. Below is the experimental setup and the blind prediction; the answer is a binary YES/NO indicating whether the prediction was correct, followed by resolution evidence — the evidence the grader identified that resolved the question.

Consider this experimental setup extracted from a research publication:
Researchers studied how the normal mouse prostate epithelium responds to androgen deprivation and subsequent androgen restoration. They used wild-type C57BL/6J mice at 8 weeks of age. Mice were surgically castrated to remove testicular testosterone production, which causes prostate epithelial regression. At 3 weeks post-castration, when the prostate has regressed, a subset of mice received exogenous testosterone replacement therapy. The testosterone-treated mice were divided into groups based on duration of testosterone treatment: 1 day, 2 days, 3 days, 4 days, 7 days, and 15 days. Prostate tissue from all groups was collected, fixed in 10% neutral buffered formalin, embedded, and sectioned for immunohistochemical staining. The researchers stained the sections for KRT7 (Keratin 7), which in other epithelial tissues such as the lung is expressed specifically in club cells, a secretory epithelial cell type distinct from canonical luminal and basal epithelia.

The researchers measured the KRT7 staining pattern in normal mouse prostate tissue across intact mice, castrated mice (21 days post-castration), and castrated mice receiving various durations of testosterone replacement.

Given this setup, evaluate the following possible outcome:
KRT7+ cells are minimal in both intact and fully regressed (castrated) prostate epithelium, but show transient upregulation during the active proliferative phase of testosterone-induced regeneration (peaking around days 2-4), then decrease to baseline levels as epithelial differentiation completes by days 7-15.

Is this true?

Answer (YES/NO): NO